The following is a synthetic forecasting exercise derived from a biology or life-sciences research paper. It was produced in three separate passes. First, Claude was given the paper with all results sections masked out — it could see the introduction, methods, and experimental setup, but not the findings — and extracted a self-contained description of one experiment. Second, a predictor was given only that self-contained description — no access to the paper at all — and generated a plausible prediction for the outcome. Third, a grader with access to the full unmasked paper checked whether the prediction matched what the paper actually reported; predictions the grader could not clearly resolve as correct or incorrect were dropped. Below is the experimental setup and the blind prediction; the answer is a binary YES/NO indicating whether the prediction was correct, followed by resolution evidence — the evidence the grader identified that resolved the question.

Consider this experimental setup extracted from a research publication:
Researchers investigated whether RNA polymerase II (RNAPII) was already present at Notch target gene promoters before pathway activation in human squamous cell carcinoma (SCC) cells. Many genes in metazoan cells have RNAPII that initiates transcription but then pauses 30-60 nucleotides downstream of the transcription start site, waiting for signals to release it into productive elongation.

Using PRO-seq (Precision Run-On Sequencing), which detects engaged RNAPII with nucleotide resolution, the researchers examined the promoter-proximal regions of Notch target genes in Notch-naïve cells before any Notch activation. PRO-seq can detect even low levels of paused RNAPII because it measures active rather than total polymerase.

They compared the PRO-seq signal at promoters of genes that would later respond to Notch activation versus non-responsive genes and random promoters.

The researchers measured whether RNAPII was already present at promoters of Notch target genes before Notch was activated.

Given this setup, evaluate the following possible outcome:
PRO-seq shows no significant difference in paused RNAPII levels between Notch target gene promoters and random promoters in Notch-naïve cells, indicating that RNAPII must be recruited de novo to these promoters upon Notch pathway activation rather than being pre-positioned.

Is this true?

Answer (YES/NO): NO